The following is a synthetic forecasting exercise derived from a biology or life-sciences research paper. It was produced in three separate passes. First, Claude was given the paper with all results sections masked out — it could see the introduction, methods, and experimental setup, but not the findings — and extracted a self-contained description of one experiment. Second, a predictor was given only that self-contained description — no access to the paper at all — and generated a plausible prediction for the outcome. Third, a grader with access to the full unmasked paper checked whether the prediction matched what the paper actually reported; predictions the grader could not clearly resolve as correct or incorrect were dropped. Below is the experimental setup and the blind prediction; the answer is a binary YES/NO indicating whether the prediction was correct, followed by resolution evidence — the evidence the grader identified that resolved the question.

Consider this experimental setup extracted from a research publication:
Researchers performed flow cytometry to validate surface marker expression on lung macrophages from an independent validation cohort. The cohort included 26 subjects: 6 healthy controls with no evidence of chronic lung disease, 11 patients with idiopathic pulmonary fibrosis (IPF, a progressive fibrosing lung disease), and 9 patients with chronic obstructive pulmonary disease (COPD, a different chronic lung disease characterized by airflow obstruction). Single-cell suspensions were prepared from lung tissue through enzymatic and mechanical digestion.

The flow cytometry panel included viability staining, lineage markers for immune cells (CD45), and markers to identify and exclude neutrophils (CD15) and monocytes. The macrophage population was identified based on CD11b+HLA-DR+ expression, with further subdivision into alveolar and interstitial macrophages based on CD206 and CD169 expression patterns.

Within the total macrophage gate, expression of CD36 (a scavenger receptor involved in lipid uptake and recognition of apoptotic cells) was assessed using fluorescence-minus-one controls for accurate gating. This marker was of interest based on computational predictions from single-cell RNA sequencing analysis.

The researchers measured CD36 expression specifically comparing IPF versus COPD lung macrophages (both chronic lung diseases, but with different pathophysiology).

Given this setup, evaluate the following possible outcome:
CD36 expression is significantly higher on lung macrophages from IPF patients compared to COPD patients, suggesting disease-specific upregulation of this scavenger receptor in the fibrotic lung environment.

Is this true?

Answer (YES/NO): YES